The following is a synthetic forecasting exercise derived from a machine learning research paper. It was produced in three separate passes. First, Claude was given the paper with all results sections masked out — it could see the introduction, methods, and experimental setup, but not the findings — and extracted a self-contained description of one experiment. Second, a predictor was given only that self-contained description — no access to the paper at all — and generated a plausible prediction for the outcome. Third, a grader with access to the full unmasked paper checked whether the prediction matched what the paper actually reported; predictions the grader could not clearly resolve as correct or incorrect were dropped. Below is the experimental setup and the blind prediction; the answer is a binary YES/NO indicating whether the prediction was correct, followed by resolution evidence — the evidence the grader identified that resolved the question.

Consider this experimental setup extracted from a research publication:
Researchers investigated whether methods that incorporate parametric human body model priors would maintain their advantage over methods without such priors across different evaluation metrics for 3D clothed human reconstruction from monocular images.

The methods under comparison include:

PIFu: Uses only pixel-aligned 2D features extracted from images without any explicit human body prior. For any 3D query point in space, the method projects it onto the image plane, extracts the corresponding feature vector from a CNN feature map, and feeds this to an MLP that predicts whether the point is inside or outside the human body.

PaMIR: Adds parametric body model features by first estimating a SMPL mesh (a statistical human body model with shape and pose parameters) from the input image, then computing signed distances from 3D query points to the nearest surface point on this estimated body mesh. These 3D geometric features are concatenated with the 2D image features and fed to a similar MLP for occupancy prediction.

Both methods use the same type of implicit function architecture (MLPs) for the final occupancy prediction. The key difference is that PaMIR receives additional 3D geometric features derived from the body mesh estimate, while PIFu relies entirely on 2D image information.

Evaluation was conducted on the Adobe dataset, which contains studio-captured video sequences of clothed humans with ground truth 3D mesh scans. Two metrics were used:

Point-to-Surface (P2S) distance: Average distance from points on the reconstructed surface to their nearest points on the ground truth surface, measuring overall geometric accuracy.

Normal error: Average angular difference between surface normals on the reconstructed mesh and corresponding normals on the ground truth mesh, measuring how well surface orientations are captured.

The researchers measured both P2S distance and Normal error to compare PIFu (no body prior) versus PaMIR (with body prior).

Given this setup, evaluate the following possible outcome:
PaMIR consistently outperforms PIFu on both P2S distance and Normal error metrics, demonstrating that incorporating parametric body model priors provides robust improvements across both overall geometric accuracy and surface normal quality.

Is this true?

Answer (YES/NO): YES